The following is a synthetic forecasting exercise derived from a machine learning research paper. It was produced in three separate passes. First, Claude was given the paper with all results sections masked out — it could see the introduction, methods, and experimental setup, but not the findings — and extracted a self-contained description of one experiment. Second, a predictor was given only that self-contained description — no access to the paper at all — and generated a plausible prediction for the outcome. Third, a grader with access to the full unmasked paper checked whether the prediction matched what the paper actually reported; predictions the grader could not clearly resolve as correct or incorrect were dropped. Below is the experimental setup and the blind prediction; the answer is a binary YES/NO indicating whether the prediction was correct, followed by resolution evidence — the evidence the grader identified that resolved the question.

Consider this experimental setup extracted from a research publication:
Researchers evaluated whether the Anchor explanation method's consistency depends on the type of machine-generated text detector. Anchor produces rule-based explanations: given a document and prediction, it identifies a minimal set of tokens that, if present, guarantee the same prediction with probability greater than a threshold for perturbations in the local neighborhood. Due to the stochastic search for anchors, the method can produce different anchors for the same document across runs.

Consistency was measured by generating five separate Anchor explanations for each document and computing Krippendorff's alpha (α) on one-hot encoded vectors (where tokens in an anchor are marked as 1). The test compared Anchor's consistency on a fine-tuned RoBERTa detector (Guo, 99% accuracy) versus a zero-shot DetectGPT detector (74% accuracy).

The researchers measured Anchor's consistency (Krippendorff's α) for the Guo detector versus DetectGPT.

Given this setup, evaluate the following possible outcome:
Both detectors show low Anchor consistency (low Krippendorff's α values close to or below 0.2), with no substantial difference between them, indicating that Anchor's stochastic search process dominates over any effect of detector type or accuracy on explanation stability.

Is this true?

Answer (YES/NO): NO